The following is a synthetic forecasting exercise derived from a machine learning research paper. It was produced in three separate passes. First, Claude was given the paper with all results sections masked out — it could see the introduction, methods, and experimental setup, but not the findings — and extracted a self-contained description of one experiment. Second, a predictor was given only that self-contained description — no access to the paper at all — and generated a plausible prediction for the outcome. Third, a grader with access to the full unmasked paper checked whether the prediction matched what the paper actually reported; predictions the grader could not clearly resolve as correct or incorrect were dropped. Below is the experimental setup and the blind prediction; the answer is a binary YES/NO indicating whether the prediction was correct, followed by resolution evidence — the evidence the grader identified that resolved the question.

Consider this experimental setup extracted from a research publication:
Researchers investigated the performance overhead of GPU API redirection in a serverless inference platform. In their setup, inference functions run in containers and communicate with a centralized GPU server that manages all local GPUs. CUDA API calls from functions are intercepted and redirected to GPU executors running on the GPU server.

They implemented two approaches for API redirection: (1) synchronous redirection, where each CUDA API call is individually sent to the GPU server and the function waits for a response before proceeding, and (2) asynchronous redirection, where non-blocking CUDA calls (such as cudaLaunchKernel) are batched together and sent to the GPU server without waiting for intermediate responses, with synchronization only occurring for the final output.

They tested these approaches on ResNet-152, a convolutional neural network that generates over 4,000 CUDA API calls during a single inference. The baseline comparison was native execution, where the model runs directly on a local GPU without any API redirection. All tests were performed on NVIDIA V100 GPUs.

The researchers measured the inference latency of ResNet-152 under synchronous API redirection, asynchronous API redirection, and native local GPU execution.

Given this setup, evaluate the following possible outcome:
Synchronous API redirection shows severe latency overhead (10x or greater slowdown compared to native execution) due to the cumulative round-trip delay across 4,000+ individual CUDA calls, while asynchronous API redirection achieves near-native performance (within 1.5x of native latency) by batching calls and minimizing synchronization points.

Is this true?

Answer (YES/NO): NO